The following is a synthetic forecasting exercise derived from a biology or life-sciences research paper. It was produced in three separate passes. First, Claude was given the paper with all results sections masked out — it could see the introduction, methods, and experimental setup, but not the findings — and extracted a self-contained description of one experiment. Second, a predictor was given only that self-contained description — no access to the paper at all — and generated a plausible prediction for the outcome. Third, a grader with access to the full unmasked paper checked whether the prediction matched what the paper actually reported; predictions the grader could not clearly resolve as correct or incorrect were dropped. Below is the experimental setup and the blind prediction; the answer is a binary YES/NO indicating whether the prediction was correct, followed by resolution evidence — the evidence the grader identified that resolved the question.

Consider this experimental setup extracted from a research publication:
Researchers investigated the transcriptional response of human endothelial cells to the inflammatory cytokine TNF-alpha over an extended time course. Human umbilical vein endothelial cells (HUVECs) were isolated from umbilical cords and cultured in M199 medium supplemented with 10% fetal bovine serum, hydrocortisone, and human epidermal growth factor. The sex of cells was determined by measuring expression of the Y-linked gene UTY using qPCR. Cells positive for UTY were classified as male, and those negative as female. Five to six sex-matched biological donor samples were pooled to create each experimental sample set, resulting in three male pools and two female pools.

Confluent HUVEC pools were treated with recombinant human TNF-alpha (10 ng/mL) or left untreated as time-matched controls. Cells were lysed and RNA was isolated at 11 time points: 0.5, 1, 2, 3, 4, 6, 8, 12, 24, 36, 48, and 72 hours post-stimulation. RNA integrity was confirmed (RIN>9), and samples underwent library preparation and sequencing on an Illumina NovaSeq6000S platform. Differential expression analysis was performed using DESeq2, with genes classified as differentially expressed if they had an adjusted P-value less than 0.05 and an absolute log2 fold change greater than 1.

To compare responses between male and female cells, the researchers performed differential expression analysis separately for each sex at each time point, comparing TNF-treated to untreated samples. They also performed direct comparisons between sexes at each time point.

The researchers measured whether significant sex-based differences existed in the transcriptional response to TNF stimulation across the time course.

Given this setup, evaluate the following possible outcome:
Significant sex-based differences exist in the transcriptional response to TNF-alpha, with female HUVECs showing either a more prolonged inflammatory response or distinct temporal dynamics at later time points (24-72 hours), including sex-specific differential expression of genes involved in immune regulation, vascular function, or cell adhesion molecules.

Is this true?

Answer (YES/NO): NO